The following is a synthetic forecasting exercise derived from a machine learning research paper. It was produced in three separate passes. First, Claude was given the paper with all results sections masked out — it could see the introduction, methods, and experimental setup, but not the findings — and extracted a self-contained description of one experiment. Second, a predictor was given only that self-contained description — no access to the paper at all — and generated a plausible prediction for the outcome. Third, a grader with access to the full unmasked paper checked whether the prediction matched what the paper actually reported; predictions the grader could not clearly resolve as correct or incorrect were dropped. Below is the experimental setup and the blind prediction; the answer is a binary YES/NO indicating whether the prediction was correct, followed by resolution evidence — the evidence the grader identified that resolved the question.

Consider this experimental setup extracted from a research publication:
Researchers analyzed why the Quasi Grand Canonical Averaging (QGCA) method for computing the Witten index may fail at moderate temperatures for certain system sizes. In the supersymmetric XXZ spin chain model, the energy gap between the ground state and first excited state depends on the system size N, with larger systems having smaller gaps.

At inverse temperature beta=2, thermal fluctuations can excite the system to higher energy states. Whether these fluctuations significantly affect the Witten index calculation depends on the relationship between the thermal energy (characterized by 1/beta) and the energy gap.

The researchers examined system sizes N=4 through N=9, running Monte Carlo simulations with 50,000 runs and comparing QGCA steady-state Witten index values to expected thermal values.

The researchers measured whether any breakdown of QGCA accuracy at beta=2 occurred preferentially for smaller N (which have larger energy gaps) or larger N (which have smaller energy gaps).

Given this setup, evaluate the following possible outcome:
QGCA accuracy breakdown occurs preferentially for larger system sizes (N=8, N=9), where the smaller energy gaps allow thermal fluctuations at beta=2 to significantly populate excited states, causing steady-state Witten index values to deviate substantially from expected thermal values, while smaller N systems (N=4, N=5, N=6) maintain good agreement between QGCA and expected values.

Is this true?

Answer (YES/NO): NO